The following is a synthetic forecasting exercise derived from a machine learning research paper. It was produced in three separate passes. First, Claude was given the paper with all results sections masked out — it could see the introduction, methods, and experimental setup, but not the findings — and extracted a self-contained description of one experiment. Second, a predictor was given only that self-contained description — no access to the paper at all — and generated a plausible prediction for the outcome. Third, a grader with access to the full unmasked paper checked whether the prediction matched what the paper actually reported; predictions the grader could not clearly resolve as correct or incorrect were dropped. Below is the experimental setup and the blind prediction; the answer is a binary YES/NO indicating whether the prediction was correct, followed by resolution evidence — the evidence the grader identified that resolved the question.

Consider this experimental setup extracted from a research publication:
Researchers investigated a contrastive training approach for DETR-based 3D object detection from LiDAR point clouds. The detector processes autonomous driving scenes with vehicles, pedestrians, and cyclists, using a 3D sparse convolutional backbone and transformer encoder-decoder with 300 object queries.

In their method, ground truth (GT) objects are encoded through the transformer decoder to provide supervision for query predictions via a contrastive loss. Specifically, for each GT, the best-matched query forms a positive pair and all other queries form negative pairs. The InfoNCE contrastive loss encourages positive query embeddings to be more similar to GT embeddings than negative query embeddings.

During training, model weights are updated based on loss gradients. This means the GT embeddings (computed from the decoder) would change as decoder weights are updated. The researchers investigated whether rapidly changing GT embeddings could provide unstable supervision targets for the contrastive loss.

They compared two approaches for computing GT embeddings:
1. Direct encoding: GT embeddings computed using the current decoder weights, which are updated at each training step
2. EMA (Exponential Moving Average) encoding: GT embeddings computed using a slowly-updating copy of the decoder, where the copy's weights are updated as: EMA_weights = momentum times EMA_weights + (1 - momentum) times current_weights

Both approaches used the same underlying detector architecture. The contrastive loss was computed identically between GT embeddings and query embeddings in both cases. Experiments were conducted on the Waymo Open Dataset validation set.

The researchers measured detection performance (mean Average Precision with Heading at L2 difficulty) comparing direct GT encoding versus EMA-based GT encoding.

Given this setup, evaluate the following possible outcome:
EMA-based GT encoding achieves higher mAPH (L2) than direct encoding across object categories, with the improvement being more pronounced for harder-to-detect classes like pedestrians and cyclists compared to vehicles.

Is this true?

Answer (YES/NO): NO